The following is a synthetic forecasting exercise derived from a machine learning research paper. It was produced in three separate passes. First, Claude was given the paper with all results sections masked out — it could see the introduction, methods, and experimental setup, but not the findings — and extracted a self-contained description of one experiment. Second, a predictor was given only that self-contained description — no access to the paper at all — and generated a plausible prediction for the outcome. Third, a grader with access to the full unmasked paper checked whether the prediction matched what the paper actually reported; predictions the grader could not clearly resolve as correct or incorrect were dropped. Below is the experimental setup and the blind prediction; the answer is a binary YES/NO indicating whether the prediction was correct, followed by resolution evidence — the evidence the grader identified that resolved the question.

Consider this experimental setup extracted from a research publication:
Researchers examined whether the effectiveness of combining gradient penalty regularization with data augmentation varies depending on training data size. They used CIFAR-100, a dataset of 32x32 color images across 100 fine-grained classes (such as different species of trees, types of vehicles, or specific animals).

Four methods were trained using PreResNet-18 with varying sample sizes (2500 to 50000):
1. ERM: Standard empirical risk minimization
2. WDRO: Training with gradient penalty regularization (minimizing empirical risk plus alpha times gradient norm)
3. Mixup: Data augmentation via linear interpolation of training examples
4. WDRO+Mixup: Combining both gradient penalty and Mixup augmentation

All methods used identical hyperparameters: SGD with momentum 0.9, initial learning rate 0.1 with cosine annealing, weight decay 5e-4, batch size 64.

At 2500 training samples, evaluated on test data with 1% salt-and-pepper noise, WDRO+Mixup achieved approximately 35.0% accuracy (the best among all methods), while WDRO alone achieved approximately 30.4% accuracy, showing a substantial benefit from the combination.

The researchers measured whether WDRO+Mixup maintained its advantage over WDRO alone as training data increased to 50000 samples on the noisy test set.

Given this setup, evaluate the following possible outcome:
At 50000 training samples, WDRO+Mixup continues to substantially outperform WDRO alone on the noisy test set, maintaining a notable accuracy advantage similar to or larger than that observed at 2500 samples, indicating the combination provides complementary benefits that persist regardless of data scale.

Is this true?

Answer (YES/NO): NO